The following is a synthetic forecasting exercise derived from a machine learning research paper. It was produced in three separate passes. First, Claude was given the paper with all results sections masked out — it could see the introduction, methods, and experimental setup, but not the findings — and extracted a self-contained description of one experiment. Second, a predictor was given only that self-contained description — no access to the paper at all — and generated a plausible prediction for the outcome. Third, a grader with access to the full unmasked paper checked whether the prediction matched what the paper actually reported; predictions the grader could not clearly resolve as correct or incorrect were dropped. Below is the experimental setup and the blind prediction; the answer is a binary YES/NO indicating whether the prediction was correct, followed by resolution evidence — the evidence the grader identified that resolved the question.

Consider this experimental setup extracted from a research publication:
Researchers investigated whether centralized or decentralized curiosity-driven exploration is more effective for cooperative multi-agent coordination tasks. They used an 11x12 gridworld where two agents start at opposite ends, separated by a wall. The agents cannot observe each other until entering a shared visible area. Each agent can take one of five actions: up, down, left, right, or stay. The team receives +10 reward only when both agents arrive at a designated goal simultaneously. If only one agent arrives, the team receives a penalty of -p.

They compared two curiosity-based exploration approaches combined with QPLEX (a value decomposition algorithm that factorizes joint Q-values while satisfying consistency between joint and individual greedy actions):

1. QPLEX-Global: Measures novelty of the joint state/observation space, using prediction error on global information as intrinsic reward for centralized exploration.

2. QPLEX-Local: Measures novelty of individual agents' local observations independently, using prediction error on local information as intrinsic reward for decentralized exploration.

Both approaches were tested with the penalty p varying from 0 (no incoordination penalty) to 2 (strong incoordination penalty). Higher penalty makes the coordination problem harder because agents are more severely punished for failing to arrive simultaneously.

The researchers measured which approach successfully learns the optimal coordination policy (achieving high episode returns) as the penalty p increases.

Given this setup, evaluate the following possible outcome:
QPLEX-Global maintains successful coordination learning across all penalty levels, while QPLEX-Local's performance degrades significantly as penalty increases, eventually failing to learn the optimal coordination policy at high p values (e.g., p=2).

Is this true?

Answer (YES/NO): NO